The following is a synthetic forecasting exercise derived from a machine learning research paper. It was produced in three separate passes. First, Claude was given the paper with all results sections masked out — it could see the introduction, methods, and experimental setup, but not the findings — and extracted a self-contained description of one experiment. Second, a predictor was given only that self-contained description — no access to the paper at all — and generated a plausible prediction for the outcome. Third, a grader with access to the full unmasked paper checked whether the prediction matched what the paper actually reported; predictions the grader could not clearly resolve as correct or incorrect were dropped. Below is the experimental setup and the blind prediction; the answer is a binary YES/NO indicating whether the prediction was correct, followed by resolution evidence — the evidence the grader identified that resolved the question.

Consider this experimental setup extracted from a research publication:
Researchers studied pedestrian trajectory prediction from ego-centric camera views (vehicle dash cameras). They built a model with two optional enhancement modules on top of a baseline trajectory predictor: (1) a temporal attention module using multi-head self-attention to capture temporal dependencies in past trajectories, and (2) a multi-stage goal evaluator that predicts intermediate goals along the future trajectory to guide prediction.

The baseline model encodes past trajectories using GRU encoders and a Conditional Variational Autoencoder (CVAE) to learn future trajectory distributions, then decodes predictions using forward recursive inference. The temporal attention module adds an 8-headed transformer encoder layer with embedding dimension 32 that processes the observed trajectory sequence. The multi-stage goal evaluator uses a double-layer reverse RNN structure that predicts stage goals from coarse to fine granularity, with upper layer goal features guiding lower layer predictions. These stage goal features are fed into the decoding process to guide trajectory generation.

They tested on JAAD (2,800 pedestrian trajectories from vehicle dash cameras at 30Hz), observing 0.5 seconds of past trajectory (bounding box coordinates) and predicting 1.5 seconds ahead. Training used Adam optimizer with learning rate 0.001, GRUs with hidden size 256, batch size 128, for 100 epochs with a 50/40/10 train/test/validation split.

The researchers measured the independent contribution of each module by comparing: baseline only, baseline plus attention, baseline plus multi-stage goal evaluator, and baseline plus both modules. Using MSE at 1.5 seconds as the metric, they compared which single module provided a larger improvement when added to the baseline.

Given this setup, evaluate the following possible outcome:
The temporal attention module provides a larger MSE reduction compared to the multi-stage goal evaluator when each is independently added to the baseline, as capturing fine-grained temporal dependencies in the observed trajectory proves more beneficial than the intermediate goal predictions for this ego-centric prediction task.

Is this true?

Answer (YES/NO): NO